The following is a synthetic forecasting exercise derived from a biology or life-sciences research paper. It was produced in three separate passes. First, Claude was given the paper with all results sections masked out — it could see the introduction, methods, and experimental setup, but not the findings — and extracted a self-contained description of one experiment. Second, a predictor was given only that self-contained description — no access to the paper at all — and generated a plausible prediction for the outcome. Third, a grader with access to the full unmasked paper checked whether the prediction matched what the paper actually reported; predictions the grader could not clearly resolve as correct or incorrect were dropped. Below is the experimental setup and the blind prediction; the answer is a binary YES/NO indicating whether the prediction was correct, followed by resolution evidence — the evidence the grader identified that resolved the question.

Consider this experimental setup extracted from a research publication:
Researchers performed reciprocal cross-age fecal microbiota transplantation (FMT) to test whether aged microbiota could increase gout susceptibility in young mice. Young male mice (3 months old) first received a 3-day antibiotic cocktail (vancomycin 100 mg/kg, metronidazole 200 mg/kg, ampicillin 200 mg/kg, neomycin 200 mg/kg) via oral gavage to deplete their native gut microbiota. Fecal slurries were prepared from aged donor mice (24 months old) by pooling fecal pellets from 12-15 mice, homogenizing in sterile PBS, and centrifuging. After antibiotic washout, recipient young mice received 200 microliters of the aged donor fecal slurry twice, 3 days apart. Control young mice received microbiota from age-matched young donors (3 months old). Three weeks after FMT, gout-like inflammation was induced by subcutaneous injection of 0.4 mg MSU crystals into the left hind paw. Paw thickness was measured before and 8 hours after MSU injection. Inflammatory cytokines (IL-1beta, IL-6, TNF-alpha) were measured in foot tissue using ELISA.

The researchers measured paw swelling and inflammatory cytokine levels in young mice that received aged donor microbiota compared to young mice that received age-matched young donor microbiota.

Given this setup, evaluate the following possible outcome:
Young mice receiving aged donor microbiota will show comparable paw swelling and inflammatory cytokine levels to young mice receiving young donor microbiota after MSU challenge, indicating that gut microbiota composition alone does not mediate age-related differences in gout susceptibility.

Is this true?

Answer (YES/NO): NO